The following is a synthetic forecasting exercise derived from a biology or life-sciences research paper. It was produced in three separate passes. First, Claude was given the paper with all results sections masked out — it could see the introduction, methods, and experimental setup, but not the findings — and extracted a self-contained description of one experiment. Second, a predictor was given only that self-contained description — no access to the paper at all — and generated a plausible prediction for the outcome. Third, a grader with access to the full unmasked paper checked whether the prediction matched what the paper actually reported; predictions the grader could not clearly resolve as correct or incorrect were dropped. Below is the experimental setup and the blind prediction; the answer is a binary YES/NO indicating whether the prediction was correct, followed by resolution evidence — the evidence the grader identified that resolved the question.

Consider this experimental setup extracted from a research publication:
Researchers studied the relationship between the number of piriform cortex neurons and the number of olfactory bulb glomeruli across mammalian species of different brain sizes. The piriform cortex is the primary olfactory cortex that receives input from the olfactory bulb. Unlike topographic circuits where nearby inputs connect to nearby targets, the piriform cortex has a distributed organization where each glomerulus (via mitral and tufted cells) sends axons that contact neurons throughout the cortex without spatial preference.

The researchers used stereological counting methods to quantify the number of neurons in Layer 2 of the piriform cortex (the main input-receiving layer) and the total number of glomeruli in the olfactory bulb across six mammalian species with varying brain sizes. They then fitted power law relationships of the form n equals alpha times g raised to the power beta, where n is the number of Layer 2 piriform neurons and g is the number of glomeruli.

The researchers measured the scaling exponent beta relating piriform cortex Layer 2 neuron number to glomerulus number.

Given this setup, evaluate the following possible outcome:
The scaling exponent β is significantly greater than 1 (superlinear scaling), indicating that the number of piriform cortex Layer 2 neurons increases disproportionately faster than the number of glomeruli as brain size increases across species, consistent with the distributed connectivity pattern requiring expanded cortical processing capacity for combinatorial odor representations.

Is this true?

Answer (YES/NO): YES